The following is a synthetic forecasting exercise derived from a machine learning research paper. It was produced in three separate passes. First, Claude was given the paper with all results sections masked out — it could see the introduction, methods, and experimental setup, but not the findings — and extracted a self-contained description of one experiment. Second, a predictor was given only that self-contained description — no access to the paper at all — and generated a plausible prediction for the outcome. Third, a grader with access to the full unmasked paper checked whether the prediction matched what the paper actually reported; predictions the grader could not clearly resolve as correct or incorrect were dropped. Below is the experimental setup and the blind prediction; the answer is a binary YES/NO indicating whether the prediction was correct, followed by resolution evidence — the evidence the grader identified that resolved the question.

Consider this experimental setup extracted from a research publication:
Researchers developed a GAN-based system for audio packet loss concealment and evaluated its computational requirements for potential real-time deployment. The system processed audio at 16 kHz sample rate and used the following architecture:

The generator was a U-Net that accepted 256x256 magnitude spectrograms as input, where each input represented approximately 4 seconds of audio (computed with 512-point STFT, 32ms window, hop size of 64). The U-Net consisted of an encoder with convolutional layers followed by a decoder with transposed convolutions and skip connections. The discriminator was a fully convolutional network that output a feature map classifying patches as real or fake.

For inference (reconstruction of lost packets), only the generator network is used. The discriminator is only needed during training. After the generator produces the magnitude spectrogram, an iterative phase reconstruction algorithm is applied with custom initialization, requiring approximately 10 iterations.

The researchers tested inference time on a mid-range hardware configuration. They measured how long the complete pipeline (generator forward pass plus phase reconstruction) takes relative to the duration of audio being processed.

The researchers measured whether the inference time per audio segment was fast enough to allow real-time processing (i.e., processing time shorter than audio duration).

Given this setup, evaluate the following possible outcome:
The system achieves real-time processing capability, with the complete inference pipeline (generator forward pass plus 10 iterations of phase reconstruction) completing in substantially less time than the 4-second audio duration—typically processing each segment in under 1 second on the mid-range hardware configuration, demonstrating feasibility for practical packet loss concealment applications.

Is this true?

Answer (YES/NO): YES